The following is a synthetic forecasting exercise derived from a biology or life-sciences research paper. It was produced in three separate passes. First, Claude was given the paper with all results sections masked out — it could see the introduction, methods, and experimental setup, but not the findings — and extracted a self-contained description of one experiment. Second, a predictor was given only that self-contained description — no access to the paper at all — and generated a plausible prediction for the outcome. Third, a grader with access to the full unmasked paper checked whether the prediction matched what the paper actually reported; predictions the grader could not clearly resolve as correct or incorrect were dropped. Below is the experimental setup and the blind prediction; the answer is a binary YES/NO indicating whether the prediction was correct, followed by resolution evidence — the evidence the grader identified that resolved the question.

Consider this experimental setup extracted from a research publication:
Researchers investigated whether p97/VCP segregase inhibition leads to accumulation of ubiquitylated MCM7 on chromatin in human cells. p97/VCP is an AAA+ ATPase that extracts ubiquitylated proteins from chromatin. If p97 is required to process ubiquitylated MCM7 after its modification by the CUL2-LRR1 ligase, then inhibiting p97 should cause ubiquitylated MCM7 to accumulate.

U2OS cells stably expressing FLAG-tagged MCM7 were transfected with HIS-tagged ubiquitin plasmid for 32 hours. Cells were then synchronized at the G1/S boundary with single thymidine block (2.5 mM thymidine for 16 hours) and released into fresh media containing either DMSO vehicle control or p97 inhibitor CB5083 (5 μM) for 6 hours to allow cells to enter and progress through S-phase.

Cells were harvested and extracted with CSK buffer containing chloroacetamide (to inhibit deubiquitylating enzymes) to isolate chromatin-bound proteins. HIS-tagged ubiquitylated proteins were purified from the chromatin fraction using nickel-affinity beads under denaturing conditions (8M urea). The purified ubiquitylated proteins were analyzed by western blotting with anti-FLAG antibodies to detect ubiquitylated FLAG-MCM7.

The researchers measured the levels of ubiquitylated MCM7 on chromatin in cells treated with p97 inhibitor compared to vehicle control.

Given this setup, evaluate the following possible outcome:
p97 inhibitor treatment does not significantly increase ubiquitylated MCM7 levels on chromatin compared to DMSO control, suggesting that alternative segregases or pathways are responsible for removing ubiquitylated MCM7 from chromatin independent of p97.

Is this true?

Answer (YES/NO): NO